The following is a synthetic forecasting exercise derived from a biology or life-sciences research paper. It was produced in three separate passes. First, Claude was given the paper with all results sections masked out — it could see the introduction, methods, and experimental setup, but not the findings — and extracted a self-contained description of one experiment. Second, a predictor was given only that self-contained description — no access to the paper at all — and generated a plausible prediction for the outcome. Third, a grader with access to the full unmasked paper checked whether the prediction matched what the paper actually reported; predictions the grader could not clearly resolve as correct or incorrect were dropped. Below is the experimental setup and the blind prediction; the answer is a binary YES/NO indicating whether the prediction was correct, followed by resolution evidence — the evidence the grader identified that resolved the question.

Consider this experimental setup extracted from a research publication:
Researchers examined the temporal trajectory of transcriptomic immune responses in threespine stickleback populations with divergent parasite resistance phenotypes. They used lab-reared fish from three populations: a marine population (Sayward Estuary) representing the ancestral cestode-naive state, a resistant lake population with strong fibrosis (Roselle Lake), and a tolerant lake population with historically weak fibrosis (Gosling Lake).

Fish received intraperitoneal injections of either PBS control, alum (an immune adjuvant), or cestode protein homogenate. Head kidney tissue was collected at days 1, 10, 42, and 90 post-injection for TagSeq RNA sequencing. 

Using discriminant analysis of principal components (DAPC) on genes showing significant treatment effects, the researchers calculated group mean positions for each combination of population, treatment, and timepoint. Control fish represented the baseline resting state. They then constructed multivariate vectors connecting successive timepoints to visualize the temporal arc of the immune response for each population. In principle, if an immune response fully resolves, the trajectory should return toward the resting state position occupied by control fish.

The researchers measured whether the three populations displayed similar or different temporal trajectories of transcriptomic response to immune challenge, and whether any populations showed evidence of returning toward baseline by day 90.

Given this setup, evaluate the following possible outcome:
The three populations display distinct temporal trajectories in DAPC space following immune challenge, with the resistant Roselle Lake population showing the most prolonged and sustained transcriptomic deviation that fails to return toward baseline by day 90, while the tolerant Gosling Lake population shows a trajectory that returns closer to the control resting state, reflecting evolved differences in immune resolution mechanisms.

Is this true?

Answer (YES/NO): NO